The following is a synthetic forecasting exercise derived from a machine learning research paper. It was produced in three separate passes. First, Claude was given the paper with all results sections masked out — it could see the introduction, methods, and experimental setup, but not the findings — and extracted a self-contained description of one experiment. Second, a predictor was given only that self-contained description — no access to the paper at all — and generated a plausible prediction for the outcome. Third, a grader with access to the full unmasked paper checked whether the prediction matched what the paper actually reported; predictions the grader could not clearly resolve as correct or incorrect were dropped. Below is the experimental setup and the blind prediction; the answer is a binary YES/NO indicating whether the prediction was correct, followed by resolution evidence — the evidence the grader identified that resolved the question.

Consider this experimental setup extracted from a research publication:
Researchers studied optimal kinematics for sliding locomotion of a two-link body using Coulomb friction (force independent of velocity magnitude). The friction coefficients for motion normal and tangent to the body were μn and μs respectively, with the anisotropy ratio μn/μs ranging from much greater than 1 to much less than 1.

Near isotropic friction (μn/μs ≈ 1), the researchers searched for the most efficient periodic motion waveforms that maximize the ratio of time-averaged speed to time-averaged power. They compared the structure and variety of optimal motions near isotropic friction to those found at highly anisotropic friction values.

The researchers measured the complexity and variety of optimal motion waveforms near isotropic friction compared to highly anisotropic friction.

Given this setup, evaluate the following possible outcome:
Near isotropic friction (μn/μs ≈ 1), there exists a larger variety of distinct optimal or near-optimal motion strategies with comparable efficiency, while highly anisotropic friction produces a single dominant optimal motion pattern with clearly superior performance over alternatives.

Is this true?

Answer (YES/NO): YES